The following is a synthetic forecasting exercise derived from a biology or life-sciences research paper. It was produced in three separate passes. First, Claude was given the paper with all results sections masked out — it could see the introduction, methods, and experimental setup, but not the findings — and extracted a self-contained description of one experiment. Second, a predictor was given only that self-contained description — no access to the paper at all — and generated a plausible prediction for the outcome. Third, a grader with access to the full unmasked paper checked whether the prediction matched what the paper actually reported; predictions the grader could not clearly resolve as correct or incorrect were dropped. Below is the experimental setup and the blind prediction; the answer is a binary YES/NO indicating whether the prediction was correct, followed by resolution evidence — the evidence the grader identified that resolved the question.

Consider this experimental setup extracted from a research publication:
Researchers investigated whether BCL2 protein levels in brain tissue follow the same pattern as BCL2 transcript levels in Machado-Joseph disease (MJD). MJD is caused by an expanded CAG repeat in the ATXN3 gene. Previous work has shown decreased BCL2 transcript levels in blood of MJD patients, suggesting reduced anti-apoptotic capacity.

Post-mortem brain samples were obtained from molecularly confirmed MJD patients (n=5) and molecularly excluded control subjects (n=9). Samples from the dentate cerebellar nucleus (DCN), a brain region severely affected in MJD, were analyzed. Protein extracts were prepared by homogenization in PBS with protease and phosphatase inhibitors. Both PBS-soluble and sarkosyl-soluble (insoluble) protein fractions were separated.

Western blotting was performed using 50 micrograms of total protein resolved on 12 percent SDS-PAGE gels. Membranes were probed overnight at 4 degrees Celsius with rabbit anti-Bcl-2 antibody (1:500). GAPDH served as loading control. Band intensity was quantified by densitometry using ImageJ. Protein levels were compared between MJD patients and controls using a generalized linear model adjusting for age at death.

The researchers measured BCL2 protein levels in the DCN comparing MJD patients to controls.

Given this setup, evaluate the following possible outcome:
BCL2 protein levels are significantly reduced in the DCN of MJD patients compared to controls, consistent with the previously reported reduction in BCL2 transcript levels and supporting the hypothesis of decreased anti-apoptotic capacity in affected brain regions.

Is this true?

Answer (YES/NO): NO